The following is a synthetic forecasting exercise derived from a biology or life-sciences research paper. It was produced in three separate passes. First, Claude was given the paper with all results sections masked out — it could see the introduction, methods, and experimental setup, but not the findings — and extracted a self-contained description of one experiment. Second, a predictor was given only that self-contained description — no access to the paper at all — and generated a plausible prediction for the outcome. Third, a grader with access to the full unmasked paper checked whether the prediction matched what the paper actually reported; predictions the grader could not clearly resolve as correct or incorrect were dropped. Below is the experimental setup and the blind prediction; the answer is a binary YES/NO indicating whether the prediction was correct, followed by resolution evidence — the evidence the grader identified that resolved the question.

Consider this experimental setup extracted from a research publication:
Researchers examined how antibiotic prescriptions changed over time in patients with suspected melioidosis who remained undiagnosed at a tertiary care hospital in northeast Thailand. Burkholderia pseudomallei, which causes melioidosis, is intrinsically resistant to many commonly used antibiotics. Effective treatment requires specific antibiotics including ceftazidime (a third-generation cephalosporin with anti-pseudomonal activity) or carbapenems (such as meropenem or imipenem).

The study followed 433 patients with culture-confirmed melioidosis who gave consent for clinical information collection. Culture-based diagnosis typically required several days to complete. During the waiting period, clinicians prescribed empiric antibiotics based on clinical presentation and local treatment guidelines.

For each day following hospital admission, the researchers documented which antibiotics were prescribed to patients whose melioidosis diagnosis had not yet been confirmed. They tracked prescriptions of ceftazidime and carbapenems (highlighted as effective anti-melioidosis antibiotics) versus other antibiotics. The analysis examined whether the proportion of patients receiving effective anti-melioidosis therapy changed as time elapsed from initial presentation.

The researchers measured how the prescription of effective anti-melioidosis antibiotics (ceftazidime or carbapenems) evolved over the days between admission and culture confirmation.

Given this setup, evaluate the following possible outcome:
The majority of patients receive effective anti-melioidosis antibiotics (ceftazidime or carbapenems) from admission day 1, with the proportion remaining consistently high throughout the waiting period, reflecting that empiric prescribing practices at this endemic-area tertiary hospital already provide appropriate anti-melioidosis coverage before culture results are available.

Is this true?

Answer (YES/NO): NO